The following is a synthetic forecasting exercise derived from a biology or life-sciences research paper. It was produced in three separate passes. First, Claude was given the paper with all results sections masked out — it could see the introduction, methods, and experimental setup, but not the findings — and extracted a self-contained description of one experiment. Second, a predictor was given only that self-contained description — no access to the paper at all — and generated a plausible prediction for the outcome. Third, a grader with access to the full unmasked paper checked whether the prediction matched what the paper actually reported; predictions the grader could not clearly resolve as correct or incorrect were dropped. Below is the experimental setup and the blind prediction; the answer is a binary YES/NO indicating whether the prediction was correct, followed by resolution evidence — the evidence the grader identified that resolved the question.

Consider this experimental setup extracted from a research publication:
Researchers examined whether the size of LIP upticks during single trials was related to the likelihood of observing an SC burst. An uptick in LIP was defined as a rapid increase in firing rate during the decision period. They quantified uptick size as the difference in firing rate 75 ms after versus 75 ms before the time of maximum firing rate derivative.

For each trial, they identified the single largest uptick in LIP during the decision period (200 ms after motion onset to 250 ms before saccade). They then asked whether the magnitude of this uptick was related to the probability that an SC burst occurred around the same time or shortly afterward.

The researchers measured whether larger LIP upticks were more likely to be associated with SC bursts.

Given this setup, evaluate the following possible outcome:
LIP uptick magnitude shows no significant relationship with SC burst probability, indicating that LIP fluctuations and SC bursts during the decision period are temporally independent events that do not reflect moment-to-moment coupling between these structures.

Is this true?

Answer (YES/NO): NO